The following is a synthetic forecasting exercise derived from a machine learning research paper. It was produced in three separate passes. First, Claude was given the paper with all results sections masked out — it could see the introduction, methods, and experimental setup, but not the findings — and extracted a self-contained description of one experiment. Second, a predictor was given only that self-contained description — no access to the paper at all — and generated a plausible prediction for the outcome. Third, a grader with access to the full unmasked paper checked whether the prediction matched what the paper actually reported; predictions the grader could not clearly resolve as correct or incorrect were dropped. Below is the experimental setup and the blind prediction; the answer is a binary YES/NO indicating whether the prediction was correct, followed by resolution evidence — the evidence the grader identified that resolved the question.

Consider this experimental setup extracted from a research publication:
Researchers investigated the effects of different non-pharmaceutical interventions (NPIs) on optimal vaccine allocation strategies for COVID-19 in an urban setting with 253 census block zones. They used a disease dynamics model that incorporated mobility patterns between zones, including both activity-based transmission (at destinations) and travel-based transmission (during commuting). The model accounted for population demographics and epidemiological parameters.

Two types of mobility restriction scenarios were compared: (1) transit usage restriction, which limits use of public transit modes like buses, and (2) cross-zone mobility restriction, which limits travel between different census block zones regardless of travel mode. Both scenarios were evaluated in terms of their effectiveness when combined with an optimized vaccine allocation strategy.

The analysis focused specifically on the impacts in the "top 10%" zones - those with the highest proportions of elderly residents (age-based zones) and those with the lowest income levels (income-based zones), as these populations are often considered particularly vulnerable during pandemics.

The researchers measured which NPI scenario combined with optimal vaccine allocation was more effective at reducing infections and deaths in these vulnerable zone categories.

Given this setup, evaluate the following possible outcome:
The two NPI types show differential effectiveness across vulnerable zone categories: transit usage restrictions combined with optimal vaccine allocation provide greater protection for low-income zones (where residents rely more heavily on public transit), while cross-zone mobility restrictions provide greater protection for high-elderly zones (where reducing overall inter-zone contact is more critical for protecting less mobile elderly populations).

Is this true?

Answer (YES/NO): NO